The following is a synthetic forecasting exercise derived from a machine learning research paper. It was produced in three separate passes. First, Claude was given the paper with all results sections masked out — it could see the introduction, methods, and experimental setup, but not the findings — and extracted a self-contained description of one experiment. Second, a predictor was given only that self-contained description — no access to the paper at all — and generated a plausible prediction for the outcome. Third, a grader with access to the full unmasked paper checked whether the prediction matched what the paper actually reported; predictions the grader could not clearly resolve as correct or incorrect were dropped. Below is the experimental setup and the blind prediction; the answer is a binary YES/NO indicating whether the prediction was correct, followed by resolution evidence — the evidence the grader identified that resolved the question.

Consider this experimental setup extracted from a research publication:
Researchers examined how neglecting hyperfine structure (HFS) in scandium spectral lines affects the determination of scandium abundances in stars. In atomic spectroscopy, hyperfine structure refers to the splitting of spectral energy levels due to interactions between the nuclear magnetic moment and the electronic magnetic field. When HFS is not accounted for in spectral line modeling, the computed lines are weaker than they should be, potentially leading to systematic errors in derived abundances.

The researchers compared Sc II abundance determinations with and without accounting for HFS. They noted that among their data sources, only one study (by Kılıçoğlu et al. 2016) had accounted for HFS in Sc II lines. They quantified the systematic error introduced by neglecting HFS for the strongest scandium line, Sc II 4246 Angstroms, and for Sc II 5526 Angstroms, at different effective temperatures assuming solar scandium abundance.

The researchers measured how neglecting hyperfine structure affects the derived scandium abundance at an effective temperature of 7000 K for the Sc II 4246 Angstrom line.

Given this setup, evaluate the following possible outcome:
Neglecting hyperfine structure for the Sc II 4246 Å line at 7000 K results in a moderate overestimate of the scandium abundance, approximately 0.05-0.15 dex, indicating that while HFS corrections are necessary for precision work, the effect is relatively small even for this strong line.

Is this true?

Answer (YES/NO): NO